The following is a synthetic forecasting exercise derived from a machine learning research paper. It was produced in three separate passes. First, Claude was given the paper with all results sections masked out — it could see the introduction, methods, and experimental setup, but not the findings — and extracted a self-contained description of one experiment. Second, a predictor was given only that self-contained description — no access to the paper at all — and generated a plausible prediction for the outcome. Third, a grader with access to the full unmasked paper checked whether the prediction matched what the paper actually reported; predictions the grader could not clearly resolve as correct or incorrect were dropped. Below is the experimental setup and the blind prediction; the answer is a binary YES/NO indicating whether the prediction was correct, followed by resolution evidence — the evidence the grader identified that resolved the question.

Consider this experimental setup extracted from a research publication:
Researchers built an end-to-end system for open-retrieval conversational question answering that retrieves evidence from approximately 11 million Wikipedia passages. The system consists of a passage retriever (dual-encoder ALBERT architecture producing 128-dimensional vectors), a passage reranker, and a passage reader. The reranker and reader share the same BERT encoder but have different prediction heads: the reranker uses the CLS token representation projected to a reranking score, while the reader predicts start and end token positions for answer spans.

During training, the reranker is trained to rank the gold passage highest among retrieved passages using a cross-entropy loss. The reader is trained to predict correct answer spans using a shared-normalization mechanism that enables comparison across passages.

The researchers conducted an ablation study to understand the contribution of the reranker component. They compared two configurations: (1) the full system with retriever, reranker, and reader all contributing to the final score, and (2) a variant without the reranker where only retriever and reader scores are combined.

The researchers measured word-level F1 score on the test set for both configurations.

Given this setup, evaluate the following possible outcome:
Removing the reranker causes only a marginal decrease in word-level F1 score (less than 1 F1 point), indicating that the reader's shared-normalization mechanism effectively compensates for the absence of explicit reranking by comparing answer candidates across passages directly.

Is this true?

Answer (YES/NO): NO